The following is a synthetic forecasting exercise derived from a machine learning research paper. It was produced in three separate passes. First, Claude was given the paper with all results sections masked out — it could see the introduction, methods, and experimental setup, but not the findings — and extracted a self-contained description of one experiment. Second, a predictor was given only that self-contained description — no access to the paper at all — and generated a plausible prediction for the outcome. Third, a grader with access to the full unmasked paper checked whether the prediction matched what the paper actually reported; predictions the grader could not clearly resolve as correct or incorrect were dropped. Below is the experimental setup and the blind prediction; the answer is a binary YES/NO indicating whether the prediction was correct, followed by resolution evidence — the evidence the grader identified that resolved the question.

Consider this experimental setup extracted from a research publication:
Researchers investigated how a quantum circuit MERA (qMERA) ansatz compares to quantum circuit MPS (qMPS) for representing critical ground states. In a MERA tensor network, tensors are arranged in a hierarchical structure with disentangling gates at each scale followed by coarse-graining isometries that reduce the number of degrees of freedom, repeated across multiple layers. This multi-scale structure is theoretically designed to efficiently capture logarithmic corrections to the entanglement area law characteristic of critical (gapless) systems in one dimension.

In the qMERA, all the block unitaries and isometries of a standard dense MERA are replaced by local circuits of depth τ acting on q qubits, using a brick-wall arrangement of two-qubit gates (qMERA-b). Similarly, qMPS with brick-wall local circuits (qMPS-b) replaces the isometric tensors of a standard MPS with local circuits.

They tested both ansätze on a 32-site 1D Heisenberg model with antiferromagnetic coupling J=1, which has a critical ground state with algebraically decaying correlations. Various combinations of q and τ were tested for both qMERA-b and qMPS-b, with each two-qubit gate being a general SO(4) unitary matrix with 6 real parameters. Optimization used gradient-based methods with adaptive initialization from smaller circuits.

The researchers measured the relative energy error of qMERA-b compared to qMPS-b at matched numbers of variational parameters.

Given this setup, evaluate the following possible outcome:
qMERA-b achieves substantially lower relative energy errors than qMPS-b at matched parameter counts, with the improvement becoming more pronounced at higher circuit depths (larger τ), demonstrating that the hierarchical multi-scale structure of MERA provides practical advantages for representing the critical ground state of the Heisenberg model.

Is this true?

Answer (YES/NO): NO